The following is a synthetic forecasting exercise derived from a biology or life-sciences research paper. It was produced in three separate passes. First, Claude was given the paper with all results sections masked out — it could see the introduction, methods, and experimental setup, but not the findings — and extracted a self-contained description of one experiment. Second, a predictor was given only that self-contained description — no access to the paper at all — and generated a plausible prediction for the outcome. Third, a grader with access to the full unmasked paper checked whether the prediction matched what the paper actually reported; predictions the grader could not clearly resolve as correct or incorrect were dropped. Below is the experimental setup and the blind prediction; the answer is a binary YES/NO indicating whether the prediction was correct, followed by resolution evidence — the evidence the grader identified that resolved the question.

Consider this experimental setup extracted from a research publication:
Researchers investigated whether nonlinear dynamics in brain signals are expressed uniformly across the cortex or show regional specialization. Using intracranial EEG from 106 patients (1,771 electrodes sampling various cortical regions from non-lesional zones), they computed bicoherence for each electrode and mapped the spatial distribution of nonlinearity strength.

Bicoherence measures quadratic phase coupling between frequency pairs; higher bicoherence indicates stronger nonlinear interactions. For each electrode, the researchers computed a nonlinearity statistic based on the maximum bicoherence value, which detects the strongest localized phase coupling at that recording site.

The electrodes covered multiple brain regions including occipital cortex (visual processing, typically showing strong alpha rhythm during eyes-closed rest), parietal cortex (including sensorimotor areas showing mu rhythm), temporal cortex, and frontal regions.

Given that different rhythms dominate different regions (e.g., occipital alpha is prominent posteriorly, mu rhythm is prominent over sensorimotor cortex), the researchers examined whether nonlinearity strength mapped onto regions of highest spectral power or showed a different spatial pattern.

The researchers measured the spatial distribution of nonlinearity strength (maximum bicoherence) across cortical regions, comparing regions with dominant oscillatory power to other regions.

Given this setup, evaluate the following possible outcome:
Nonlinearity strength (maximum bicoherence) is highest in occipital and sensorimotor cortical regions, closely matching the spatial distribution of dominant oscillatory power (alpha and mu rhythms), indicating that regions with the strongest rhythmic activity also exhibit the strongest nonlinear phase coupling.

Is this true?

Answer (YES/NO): NO